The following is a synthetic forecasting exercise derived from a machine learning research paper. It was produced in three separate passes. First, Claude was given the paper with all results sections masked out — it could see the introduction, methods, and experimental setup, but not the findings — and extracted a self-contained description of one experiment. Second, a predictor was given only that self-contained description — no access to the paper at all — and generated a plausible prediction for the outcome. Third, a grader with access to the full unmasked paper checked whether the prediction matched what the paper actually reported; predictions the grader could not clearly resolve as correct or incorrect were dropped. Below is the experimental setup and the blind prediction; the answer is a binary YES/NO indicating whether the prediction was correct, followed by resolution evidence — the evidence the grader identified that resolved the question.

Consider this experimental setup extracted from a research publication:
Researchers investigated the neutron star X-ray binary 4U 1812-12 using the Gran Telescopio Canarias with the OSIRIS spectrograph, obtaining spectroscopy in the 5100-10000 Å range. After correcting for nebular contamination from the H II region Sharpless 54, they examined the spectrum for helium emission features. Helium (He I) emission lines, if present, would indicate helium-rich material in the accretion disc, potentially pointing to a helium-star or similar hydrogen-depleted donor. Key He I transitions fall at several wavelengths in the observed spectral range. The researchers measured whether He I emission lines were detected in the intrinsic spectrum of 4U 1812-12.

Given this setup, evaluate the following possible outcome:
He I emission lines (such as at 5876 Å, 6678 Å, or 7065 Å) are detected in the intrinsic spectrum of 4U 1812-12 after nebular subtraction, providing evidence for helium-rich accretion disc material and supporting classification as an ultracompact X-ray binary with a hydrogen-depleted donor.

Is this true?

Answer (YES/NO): NO